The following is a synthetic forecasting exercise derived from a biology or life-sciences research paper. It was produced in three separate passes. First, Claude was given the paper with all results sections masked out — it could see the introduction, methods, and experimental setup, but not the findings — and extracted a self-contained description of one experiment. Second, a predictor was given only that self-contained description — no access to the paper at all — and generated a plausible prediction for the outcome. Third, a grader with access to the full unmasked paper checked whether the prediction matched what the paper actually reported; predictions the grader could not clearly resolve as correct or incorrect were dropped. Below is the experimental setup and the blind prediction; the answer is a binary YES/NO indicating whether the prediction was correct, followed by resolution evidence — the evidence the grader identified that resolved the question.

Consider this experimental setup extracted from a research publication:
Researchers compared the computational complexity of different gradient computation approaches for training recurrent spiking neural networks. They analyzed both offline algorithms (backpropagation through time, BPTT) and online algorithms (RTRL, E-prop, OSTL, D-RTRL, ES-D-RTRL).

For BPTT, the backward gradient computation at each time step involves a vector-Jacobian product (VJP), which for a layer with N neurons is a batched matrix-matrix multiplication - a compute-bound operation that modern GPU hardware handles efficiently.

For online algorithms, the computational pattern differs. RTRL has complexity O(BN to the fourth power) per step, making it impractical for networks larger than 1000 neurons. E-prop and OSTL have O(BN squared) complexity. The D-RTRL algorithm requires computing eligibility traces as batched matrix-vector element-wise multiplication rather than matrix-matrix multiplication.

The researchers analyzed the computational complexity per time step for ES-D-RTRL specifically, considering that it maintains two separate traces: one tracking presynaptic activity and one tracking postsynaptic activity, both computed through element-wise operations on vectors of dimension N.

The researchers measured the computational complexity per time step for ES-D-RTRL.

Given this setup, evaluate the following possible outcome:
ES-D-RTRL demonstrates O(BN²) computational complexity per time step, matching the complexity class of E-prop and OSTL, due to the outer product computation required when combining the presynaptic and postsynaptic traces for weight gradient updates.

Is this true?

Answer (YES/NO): NO